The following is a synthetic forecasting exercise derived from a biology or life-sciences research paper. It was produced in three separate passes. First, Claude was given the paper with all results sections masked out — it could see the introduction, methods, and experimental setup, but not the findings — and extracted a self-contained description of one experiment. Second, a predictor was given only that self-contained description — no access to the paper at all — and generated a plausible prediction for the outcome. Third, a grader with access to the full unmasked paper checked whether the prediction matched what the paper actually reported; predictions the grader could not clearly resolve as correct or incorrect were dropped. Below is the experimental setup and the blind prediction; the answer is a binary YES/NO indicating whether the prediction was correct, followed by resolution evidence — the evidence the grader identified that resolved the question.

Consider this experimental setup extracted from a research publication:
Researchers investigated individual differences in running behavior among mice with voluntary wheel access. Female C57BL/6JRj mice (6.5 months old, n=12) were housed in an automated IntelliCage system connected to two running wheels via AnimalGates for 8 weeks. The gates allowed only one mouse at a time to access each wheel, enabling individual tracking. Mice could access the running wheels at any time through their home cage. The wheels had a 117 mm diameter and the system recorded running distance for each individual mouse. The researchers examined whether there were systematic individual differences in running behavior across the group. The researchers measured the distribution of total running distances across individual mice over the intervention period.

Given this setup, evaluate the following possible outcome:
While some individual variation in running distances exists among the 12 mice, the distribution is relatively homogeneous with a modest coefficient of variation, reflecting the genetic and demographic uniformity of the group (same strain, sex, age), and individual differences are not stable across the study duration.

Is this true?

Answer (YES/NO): NO